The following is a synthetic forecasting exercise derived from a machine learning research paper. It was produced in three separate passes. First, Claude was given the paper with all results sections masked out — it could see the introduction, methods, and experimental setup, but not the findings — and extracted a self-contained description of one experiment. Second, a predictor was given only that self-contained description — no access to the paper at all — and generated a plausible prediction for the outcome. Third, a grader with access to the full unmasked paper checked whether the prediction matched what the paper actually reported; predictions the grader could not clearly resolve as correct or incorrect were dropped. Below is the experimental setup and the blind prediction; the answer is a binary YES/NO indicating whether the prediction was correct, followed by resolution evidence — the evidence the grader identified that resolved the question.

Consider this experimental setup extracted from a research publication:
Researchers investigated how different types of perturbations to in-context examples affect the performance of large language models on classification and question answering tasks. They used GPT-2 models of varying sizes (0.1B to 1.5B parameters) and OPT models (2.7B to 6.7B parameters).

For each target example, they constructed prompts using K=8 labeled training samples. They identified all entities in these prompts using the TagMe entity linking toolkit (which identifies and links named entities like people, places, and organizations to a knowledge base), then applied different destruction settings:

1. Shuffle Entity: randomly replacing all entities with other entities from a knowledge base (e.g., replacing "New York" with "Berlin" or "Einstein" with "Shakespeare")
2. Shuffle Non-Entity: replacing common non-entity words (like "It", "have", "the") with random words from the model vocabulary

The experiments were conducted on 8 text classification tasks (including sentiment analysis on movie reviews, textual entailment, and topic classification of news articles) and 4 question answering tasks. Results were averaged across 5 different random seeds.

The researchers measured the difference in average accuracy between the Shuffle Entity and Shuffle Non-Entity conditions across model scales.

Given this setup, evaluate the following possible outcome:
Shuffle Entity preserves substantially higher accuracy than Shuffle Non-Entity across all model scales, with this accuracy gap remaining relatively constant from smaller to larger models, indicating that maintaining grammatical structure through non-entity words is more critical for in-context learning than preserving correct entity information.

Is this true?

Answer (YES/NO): NO